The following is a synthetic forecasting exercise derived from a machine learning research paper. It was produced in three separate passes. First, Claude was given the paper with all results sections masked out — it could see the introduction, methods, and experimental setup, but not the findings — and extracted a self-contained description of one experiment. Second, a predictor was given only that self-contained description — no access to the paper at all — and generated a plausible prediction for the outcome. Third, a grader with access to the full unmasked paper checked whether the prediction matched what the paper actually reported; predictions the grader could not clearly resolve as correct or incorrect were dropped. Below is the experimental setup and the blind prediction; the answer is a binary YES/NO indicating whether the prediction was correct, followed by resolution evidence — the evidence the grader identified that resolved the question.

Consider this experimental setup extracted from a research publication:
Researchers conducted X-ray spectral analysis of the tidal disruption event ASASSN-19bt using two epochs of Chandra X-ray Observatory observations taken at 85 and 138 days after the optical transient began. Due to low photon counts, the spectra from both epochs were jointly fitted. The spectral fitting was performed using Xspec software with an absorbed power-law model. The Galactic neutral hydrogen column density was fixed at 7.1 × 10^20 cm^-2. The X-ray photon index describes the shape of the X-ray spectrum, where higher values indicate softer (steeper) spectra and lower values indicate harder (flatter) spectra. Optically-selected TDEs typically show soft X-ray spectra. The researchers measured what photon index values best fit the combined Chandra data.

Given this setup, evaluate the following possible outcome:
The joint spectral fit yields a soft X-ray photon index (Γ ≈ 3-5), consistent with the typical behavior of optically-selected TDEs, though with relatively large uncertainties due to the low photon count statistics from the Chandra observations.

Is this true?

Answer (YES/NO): NO